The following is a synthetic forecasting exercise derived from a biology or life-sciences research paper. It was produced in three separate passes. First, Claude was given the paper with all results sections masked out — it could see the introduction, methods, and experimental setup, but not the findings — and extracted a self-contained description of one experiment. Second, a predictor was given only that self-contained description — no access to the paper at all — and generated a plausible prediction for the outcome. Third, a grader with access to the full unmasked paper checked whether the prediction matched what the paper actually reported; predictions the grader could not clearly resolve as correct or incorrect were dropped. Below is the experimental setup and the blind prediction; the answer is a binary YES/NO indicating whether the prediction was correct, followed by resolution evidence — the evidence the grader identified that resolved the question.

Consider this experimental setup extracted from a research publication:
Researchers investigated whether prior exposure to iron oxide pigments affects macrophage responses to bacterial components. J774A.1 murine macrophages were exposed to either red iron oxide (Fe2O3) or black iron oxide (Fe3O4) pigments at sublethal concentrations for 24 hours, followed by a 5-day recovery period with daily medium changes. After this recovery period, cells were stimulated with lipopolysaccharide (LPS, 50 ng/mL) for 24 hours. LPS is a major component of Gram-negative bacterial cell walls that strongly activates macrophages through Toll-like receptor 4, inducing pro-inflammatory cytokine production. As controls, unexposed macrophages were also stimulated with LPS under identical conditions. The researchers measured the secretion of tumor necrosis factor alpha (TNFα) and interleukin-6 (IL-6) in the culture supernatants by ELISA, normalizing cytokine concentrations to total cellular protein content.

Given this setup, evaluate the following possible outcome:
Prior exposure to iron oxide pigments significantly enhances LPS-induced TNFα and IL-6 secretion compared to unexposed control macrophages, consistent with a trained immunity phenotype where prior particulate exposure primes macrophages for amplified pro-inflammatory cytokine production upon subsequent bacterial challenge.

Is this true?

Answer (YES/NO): NO